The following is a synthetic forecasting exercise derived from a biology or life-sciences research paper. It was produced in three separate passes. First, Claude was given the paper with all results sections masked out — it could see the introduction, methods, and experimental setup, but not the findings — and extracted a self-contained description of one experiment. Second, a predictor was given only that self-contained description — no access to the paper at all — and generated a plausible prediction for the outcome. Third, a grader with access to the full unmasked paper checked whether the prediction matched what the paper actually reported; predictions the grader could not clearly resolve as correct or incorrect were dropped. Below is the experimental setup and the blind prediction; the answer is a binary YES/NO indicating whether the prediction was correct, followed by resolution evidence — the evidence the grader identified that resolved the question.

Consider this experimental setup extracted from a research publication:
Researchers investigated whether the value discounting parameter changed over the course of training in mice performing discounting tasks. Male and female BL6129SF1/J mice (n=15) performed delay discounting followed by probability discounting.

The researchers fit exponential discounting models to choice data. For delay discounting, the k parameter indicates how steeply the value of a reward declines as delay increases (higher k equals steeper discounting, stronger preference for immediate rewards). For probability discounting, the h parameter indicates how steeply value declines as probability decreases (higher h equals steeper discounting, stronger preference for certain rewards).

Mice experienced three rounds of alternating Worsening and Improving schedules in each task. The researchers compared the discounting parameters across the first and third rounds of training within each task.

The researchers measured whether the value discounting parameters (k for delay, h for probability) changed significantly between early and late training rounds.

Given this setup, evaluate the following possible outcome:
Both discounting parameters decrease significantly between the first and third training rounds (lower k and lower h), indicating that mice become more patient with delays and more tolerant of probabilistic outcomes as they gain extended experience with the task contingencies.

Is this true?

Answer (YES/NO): NO